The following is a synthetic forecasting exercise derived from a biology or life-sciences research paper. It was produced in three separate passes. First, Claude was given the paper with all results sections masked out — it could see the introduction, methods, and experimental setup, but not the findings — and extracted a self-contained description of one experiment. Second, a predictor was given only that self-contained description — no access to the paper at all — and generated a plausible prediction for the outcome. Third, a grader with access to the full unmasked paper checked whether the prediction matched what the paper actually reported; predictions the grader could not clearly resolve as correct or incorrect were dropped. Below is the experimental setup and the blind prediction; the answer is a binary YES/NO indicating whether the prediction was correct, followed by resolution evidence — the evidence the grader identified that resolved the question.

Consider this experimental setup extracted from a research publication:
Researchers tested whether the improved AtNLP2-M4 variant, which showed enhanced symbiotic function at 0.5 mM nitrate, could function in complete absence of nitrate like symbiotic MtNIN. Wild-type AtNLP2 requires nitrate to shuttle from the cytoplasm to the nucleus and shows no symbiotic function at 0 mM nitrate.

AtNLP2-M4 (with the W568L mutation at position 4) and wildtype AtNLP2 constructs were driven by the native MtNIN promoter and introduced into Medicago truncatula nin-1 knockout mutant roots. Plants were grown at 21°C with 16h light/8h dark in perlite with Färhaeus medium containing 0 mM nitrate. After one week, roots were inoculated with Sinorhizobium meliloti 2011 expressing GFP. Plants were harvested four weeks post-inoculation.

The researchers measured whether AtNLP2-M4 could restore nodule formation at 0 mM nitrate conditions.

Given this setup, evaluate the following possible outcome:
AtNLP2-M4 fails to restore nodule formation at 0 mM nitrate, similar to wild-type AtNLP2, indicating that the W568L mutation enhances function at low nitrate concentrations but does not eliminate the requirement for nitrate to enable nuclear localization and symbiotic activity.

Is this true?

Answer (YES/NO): YES